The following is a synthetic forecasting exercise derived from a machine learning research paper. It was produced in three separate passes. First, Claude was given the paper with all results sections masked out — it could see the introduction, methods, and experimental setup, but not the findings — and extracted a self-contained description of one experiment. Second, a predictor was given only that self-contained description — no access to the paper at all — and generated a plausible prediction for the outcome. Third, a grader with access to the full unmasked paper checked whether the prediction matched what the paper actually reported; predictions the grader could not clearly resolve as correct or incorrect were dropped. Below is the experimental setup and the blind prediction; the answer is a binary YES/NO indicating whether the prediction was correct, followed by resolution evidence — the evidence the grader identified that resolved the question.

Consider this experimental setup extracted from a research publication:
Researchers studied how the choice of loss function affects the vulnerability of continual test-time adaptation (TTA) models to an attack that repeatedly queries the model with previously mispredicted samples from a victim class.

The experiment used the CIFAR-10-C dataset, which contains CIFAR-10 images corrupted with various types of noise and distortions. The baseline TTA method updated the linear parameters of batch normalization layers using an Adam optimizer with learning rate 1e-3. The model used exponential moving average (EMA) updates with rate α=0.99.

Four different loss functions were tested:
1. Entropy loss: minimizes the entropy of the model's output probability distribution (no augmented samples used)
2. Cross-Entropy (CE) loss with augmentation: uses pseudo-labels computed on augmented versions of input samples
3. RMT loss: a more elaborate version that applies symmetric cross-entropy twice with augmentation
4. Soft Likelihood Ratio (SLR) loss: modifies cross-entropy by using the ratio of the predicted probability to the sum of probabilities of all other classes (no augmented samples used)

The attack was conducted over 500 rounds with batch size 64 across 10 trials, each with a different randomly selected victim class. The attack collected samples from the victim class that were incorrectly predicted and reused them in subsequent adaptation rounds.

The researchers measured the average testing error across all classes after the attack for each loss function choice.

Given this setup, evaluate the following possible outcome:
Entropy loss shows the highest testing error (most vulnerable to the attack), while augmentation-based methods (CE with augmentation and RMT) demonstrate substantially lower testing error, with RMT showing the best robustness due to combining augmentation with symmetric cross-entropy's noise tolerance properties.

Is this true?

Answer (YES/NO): NO